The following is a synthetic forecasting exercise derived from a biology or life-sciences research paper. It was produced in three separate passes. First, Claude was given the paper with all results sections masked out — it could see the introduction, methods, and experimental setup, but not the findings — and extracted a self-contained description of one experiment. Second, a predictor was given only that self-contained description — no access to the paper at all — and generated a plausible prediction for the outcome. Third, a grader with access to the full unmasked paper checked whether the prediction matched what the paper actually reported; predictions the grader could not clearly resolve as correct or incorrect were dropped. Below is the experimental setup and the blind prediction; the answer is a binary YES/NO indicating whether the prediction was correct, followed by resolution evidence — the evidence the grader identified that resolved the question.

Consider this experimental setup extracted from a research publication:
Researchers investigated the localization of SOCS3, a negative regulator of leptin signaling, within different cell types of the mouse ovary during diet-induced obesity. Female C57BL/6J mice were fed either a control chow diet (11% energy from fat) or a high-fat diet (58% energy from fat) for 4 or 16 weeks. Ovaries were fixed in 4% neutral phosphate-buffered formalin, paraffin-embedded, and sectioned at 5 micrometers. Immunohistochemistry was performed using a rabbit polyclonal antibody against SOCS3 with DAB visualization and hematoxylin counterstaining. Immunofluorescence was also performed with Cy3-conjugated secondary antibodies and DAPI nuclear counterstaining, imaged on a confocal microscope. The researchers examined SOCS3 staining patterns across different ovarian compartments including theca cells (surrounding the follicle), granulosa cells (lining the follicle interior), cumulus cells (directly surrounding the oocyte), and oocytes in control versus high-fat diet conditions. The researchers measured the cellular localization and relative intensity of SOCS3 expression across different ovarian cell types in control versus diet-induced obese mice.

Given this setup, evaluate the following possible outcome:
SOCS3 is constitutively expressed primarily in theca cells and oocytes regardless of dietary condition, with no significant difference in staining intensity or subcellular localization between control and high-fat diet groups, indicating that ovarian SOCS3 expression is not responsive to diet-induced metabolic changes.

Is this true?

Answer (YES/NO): NO